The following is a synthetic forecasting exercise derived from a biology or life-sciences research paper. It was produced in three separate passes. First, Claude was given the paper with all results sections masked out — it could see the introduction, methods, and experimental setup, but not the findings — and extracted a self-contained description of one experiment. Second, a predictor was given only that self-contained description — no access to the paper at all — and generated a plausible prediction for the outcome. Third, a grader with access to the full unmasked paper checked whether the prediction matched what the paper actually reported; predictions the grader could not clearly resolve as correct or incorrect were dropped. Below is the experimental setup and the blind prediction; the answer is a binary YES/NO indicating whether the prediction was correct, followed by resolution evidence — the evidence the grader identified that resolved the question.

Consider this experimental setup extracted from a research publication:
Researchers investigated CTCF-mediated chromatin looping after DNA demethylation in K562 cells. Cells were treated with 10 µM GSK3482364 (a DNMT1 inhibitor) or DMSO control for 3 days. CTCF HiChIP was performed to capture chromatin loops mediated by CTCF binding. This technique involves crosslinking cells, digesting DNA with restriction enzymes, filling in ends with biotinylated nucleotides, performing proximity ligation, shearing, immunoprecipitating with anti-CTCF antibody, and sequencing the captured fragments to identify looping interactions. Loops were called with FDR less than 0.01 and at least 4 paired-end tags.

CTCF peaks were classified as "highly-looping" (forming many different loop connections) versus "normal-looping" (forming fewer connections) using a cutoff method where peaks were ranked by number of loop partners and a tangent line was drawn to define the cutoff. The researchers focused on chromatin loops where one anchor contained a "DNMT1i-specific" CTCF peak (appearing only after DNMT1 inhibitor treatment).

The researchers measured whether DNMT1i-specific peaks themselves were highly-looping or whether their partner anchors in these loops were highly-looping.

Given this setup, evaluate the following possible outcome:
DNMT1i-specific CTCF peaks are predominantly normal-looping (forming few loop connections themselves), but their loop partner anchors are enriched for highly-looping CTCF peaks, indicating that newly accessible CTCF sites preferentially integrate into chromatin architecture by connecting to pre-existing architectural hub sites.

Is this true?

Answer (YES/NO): YES